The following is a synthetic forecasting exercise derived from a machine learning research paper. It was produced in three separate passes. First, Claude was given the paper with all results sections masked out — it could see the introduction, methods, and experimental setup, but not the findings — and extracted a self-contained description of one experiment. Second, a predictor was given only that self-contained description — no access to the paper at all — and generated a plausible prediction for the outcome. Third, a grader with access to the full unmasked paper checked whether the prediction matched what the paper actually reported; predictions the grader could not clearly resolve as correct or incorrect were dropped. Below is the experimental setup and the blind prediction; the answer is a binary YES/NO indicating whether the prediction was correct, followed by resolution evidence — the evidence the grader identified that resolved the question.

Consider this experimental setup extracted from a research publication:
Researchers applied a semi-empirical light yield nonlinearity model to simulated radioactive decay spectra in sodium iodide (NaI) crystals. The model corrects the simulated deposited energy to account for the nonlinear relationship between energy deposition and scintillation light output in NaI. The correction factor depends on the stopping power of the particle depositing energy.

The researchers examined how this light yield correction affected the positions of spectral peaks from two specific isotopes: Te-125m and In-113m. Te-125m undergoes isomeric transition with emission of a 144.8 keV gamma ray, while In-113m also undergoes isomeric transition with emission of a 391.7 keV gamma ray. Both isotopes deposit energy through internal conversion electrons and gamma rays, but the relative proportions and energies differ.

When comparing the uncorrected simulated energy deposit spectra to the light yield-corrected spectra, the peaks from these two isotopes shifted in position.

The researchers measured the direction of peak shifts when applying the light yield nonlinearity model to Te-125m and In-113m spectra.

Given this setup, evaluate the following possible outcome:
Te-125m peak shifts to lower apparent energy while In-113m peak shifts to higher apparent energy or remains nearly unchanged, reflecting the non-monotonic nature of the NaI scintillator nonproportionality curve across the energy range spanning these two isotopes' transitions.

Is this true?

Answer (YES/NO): NO